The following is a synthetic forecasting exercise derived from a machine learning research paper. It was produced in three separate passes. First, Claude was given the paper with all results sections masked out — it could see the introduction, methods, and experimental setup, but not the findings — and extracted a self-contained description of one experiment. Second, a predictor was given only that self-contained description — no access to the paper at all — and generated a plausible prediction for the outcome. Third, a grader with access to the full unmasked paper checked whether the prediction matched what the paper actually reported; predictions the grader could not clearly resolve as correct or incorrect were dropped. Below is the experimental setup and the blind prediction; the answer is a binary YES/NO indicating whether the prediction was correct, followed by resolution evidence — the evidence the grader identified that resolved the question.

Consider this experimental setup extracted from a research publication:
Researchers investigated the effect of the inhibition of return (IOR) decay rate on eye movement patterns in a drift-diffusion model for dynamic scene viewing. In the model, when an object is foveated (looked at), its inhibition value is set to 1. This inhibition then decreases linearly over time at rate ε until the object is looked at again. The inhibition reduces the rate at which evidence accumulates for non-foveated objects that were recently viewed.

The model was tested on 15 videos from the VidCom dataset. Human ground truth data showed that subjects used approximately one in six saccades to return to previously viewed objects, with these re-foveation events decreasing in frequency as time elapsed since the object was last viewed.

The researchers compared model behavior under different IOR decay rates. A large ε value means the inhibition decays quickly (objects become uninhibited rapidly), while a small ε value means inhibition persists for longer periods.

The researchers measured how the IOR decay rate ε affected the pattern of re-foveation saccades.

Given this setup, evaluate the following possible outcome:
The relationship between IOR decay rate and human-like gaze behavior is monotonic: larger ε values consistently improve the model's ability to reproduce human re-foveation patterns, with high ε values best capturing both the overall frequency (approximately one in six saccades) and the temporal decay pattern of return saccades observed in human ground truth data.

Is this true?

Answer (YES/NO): NO